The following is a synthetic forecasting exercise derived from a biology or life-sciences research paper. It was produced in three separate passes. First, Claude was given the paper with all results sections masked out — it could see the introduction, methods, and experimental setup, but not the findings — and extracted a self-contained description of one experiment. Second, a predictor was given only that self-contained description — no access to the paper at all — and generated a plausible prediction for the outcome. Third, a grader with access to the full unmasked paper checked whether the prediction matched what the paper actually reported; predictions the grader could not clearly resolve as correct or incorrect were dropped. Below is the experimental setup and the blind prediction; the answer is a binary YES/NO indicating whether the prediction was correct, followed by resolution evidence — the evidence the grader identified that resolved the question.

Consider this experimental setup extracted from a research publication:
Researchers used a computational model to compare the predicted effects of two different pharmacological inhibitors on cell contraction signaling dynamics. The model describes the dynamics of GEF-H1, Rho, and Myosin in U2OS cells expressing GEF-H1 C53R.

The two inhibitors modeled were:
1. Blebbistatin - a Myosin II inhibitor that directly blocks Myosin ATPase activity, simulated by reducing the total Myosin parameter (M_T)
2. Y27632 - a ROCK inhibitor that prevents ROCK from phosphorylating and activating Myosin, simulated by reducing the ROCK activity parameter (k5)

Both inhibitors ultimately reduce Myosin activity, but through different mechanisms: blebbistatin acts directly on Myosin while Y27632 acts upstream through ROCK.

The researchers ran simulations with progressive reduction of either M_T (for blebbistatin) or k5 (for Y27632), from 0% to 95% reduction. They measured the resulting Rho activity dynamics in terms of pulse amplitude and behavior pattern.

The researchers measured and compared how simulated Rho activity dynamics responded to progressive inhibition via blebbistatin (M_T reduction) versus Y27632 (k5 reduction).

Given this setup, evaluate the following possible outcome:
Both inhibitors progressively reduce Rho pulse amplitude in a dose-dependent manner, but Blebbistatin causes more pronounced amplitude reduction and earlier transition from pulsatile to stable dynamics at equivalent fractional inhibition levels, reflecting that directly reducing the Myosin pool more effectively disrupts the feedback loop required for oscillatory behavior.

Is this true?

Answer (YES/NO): NO